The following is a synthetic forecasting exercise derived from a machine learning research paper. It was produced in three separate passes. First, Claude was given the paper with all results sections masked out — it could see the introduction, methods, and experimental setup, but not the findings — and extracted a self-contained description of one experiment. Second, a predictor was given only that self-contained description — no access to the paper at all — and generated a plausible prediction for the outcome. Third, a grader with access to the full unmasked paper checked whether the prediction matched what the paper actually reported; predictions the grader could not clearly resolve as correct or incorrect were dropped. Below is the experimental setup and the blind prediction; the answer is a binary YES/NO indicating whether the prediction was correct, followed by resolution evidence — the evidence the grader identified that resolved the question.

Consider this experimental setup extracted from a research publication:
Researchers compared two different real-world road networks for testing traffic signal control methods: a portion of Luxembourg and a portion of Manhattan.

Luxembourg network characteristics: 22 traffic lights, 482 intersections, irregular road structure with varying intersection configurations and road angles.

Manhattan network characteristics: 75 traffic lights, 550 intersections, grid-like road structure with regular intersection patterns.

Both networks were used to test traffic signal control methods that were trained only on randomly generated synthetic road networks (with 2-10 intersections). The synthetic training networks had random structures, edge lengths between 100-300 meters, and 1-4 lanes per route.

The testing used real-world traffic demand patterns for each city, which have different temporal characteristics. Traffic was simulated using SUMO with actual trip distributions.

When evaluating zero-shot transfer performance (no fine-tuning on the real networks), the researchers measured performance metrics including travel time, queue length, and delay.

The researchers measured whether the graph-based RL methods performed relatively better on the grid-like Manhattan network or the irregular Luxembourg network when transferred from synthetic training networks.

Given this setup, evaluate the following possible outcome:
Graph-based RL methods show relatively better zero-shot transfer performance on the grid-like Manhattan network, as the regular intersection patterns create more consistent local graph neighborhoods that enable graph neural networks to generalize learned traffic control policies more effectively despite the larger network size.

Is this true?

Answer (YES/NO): YES